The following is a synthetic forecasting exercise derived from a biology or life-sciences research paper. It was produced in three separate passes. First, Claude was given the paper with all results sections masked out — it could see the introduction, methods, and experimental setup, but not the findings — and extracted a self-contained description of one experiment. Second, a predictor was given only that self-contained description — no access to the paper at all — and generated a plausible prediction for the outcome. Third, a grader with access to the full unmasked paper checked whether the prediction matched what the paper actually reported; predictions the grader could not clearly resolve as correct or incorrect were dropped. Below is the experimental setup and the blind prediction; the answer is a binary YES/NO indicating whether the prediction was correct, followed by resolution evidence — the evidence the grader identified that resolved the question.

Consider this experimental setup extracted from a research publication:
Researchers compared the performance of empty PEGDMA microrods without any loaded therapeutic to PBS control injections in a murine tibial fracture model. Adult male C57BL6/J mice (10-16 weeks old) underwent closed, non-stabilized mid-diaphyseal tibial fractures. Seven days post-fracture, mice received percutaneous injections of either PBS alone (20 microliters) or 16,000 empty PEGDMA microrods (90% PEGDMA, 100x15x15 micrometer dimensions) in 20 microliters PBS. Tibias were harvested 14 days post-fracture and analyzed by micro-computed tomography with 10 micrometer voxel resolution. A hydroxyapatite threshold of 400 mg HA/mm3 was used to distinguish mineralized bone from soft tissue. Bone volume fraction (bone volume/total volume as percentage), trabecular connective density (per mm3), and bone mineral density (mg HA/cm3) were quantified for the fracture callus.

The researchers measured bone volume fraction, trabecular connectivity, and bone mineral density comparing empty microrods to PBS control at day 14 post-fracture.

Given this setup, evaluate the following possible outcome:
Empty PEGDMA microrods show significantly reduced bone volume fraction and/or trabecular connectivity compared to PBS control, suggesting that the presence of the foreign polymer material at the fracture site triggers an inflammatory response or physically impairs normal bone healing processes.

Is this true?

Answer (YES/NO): NO